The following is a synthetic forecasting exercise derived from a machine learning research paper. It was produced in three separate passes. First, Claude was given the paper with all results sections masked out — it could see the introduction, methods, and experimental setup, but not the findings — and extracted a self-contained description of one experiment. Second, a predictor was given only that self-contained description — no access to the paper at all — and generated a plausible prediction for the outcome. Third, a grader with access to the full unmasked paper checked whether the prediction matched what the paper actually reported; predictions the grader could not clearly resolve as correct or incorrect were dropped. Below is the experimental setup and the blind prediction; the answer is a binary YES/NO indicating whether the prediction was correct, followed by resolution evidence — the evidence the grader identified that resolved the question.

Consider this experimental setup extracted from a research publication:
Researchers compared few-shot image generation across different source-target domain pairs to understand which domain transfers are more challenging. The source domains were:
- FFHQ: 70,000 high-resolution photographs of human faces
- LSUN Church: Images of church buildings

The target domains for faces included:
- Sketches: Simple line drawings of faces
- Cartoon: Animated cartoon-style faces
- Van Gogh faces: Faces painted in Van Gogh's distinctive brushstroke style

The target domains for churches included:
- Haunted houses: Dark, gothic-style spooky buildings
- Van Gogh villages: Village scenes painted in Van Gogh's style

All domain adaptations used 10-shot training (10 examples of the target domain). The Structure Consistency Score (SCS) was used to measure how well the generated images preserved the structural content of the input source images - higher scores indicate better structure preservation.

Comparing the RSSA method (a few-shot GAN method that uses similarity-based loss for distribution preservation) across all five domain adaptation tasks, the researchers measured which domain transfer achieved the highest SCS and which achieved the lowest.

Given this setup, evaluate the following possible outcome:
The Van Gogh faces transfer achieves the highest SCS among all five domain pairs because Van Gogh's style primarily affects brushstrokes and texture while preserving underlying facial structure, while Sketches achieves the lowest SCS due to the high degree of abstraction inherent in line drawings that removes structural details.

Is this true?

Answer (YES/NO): NO